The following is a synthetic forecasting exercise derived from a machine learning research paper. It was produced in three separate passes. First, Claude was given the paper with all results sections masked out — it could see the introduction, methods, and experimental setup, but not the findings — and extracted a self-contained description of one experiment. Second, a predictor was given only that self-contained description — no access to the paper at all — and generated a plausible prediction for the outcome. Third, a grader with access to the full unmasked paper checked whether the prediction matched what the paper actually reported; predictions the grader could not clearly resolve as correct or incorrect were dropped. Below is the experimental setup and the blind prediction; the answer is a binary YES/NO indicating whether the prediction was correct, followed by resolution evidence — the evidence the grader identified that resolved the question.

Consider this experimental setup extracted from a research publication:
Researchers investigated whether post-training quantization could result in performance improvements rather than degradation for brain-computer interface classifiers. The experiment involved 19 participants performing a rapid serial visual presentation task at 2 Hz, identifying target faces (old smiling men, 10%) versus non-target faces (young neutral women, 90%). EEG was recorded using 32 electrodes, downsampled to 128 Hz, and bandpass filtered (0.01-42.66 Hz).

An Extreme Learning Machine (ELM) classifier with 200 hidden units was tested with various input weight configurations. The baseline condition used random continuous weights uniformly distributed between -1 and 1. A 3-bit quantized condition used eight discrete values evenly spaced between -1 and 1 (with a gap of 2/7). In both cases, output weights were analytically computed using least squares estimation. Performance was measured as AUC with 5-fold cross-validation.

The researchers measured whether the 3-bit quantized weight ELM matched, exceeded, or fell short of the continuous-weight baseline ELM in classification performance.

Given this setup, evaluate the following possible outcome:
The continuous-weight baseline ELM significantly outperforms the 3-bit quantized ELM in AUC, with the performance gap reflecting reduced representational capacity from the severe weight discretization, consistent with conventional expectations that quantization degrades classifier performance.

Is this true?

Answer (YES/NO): NO